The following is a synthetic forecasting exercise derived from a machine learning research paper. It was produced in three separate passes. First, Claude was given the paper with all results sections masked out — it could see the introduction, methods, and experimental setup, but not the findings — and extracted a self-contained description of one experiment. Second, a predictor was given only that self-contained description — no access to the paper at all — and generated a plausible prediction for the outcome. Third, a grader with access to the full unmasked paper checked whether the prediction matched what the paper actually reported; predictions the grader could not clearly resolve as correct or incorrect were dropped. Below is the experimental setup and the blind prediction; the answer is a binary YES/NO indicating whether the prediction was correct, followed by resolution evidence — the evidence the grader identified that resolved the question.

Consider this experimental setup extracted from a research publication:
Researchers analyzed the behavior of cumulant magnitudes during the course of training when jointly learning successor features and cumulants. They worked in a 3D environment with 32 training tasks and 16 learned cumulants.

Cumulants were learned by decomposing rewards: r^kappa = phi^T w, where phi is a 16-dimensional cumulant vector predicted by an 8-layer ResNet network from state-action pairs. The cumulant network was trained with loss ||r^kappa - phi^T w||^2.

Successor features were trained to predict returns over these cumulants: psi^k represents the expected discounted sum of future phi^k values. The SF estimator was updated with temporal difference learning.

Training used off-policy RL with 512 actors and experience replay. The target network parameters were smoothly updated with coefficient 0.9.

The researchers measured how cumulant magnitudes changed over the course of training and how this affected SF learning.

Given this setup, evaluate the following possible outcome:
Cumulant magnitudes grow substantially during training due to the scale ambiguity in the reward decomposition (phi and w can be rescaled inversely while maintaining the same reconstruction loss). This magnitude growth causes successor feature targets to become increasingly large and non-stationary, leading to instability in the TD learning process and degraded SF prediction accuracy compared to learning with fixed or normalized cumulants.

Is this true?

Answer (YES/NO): NO